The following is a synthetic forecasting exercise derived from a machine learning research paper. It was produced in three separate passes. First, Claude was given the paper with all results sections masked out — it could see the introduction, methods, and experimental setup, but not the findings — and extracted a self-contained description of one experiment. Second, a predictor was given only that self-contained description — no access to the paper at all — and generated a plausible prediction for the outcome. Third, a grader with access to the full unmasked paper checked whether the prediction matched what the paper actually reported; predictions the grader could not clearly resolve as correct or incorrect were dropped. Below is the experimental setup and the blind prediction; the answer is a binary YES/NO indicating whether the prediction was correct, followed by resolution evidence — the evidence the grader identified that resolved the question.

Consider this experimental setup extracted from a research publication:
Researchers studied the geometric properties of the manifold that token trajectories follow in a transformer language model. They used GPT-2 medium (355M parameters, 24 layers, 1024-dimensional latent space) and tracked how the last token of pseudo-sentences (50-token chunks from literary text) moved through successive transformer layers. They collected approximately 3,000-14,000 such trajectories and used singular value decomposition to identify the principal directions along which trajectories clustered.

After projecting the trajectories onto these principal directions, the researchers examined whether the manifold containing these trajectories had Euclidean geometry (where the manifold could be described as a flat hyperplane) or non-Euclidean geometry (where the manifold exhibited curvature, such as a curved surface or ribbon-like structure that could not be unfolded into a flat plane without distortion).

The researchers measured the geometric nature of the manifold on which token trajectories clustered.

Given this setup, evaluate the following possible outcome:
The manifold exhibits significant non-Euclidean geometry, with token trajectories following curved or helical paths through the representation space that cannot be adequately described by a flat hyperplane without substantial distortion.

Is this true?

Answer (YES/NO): YES